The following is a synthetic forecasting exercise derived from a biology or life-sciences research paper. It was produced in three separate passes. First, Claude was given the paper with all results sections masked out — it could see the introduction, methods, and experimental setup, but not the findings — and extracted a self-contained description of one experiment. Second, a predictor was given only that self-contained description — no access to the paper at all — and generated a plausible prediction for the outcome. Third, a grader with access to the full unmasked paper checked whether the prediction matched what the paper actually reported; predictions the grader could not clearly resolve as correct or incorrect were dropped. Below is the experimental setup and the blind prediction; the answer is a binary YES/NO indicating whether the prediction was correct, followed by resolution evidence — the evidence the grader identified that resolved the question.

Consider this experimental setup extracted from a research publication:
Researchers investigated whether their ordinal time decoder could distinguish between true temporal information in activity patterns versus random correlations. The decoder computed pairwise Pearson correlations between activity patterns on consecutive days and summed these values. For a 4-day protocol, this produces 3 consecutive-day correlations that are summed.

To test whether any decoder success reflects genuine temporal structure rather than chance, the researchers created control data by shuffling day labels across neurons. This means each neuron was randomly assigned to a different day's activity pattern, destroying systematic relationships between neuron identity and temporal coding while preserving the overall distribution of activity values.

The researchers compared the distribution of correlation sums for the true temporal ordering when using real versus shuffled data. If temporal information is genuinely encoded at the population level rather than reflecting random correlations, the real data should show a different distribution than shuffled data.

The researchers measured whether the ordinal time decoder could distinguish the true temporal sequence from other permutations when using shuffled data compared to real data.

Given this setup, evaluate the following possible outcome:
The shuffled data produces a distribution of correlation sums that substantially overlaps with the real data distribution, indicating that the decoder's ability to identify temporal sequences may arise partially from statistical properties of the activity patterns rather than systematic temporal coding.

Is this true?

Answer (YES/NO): NO